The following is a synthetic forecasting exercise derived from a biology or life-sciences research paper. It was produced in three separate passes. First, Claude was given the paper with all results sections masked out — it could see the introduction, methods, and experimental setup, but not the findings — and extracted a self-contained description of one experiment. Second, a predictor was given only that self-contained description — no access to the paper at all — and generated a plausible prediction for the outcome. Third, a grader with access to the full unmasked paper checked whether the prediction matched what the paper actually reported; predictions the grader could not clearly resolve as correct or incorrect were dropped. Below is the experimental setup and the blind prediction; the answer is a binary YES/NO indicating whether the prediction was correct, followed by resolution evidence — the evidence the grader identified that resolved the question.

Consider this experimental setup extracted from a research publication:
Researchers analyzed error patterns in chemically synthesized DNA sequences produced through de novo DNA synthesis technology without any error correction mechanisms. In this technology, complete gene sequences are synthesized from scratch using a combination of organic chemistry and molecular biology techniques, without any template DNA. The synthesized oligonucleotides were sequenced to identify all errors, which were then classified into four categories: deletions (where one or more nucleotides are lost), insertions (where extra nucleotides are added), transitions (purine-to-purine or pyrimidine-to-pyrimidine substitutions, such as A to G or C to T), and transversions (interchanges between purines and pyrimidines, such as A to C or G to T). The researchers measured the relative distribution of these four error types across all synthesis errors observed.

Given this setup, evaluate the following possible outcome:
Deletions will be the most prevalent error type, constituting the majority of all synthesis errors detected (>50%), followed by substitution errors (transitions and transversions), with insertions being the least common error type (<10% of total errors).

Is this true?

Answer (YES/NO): YES